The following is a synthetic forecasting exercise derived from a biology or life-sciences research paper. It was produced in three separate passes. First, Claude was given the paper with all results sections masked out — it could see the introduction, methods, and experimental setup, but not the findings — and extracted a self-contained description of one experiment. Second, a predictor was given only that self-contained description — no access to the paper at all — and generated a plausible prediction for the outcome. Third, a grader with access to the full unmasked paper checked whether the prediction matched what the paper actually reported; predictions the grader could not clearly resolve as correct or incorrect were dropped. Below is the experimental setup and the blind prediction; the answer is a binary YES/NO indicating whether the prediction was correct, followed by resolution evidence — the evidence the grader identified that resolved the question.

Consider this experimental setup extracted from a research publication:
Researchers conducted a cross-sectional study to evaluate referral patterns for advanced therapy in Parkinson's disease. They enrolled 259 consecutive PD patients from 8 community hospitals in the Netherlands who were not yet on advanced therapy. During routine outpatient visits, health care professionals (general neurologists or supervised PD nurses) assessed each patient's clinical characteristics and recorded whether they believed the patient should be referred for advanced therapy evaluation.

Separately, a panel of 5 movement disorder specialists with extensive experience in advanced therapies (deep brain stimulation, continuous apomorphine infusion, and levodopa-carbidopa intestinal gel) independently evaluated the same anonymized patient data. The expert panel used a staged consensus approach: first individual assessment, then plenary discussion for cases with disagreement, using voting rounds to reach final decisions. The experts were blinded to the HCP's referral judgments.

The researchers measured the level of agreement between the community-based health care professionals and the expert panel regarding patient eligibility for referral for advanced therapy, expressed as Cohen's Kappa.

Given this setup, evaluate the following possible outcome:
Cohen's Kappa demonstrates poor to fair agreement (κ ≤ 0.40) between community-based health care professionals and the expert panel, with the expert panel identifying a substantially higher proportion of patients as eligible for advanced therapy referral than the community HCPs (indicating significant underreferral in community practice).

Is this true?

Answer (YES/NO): NO